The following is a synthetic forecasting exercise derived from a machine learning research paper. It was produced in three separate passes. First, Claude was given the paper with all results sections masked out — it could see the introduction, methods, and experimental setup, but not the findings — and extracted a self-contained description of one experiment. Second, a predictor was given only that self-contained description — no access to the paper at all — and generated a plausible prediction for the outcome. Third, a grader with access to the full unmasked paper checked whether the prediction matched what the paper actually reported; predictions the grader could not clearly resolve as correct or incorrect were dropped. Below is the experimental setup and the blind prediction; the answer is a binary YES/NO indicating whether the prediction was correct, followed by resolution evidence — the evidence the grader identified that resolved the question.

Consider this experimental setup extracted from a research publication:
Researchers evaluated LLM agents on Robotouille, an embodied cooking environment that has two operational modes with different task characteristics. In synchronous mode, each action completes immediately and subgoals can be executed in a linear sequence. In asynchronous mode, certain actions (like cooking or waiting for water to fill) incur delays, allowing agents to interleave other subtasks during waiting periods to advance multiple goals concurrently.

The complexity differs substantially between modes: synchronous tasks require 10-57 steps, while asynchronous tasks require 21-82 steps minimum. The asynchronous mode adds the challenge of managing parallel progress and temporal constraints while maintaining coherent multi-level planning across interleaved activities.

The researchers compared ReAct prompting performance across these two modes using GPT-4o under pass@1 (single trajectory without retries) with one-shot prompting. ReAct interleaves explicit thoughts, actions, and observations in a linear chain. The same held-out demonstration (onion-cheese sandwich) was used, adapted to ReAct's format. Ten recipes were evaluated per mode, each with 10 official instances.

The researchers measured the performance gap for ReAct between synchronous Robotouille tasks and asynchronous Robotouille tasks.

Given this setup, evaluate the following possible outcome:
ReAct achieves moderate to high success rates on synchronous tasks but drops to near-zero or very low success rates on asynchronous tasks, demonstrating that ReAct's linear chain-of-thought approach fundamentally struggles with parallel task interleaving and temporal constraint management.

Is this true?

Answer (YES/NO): NO